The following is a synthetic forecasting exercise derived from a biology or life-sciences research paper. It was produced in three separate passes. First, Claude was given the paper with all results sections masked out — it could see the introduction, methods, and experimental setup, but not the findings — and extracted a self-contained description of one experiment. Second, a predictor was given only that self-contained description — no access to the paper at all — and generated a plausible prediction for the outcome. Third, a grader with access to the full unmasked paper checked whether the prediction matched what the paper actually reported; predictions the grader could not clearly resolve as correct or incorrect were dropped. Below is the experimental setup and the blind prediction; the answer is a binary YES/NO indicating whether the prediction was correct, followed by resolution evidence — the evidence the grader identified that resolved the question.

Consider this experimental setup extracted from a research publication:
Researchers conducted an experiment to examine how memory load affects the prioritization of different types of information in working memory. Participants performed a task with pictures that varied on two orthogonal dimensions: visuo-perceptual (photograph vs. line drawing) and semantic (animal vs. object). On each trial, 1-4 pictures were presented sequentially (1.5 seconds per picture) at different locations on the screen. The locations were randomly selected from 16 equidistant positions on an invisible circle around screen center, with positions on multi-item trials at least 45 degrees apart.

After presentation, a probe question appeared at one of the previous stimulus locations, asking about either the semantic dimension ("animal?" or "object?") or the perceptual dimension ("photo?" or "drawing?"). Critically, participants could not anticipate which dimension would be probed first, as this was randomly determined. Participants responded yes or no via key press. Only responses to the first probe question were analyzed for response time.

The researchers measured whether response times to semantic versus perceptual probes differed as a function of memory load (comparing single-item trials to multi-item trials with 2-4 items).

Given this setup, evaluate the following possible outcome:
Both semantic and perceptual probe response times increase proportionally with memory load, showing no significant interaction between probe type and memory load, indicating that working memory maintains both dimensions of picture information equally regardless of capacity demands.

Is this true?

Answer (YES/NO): NO